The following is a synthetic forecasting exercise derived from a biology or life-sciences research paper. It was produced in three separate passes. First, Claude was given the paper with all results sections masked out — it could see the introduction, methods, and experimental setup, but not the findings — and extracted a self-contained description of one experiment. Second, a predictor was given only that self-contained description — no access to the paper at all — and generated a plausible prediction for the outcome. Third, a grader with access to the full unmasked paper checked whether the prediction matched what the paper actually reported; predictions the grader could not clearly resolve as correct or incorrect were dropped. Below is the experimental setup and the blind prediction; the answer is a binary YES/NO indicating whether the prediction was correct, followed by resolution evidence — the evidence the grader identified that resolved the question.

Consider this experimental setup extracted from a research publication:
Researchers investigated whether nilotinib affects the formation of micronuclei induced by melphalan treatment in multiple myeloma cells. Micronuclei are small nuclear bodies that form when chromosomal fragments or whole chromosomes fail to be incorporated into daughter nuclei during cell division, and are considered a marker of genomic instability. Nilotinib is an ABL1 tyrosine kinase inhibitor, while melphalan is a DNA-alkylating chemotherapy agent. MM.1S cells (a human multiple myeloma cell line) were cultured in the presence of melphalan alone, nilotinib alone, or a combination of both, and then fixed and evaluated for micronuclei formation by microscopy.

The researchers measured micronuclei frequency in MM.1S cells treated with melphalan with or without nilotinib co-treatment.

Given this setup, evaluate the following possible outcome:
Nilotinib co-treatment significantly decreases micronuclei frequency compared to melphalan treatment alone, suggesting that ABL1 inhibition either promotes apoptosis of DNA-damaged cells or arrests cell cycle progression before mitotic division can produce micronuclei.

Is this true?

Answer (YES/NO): YES